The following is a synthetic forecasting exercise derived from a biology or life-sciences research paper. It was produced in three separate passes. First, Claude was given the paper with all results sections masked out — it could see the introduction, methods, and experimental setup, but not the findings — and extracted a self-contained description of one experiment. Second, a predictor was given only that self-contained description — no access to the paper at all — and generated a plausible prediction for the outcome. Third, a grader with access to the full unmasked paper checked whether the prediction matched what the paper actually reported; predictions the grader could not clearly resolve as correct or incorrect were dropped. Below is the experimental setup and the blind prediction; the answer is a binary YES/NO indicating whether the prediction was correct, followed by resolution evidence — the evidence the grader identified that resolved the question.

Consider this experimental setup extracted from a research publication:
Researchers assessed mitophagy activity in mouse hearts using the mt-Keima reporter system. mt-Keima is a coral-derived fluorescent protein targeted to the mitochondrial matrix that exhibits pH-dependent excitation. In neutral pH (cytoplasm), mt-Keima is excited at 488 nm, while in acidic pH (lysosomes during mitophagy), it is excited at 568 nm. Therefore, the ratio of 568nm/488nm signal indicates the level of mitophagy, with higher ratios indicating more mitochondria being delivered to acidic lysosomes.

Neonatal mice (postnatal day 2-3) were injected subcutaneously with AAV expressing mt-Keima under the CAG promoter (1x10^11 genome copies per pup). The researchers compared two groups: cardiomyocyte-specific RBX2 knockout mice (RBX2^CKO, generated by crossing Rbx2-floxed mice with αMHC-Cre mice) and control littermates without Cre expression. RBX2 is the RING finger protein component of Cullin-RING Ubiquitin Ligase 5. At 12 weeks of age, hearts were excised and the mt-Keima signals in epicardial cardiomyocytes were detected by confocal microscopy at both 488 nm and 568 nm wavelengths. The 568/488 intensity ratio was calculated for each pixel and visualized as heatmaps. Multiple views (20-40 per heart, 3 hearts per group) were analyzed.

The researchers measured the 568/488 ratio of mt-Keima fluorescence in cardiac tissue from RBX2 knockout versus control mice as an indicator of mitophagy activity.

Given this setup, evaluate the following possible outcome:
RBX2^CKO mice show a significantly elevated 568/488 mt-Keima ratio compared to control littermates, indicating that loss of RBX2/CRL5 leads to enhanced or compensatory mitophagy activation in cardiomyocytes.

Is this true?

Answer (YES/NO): NO